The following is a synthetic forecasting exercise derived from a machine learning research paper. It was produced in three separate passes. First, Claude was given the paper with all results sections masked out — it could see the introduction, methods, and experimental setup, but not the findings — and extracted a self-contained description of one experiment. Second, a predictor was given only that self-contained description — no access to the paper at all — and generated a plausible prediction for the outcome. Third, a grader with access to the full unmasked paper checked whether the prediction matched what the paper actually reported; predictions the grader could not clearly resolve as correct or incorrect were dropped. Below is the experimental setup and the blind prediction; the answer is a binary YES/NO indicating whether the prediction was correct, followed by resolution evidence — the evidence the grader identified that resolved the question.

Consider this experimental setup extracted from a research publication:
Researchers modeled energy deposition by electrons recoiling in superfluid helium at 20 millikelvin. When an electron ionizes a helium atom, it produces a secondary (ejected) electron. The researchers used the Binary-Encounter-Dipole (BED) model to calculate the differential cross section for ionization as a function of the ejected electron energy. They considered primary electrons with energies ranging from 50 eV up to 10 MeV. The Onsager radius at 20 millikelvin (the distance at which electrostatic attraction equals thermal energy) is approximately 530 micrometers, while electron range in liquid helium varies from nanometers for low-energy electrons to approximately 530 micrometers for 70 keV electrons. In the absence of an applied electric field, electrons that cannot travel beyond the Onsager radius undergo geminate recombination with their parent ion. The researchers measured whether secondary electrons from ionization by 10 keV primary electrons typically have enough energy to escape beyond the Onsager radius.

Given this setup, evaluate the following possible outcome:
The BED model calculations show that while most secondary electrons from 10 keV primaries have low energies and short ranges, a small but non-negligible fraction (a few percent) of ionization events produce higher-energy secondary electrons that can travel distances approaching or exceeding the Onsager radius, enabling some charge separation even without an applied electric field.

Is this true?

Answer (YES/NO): NO